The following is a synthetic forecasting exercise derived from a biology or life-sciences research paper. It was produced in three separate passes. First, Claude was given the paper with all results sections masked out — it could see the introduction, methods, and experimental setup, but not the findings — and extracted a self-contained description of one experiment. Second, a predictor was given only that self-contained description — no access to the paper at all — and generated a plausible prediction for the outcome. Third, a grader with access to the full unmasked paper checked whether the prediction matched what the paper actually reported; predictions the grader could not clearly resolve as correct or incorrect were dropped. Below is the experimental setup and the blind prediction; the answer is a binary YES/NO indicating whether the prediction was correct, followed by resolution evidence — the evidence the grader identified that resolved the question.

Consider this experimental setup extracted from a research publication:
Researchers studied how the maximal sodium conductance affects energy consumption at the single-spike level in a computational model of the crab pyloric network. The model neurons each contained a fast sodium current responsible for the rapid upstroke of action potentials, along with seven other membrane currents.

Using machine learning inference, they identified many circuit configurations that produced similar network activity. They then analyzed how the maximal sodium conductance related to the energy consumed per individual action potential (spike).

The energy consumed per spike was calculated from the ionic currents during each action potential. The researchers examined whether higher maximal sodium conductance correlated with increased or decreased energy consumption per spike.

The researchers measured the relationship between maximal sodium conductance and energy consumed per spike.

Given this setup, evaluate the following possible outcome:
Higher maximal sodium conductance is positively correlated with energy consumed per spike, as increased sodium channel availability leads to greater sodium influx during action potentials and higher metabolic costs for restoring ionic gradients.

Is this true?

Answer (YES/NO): YES